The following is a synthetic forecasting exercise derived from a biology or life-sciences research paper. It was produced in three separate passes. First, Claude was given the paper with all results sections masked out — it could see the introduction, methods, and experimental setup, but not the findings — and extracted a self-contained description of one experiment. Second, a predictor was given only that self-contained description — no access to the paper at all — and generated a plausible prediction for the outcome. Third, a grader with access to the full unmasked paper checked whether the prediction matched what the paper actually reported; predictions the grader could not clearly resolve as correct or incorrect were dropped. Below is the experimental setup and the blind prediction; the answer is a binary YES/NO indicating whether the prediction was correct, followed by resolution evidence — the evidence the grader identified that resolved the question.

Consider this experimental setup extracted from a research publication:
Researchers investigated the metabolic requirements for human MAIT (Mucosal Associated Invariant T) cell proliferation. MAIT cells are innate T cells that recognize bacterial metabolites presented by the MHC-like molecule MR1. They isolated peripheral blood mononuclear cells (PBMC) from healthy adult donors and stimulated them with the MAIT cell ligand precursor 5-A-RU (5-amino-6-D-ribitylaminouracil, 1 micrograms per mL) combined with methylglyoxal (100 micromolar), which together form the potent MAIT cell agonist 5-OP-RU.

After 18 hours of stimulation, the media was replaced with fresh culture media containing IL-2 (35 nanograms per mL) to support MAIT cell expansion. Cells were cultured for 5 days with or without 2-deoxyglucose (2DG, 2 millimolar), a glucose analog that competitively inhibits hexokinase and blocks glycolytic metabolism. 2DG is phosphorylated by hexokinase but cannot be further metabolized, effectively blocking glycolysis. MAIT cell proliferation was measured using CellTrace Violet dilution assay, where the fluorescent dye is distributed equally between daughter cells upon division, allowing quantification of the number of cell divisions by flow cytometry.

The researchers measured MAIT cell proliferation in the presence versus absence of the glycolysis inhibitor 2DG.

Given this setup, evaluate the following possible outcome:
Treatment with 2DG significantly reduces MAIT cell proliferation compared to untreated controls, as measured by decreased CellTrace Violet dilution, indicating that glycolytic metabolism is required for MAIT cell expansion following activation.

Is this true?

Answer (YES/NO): YES